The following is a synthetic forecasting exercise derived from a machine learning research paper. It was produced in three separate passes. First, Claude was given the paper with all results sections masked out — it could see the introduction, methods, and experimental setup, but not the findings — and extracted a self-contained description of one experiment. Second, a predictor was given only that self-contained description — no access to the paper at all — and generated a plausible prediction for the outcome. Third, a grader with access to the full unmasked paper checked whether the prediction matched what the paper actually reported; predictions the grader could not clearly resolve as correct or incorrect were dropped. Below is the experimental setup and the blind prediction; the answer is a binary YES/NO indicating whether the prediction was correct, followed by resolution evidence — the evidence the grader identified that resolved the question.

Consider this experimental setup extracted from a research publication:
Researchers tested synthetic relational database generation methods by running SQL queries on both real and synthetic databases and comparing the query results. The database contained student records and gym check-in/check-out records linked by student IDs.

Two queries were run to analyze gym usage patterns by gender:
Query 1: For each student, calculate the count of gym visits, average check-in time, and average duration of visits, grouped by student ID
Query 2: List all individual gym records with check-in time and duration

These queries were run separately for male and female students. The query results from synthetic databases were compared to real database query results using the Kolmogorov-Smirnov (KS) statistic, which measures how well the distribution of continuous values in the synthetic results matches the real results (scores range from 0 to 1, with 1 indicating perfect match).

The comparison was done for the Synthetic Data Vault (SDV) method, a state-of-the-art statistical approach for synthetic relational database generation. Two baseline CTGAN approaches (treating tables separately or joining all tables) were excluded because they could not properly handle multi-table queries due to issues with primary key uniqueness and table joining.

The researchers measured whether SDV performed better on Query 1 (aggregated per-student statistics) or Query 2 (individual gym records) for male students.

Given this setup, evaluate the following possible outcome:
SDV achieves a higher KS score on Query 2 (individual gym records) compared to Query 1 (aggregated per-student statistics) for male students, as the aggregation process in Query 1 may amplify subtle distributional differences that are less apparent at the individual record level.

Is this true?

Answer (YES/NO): NO